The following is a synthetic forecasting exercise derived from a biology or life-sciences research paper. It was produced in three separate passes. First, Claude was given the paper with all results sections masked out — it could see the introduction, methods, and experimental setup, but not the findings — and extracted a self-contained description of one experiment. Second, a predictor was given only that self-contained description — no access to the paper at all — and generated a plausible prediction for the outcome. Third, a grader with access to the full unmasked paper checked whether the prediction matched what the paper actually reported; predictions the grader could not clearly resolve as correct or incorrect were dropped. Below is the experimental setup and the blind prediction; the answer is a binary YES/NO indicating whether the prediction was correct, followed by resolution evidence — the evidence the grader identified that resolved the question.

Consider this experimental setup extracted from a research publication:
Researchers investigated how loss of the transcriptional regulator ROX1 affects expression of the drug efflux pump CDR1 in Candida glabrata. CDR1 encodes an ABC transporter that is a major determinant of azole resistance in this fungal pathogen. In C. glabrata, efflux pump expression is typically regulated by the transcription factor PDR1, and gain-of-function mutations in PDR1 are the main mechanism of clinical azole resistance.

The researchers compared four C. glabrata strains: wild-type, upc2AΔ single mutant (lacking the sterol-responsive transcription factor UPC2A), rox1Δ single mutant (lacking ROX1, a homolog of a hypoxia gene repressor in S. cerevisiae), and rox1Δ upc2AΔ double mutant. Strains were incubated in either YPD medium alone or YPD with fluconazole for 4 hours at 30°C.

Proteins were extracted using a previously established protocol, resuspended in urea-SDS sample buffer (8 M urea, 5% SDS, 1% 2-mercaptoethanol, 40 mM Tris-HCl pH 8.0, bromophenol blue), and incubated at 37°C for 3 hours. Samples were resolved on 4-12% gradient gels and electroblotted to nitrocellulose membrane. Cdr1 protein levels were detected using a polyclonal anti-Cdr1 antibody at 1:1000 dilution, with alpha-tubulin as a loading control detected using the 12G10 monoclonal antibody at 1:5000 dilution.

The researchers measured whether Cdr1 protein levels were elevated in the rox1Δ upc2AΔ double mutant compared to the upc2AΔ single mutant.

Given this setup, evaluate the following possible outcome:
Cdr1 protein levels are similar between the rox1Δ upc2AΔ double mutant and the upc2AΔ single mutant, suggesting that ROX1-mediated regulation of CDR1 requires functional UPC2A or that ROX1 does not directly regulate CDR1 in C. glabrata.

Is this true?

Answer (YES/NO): YES